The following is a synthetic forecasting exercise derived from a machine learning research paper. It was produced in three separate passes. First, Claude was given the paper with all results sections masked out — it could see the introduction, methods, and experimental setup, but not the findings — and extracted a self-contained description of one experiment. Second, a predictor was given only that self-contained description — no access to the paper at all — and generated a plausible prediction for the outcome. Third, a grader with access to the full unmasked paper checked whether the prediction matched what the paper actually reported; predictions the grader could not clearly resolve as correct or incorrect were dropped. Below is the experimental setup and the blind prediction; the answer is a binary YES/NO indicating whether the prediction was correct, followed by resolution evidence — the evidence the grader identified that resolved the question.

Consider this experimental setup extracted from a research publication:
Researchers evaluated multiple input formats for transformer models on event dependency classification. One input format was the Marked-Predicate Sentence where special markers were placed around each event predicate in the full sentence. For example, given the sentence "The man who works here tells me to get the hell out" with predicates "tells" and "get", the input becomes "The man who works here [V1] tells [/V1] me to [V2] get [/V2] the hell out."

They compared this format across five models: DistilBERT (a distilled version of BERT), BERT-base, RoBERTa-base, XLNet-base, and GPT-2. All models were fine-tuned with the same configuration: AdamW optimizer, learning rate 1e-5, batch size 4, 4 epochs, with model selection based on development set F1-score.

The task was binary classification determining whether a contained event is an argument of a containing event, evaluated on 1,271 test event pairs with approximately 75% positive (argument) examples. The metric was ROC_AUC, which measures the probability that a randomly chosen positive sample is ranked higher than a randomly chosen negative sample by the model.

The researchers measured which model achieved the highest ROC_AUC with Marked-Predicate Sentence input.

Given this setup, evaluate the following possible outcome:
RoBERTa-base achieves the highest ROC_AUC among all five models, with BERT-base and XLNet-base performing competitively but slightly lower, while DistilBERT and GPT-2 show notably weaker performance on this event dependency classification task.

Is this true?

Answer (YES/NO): YES